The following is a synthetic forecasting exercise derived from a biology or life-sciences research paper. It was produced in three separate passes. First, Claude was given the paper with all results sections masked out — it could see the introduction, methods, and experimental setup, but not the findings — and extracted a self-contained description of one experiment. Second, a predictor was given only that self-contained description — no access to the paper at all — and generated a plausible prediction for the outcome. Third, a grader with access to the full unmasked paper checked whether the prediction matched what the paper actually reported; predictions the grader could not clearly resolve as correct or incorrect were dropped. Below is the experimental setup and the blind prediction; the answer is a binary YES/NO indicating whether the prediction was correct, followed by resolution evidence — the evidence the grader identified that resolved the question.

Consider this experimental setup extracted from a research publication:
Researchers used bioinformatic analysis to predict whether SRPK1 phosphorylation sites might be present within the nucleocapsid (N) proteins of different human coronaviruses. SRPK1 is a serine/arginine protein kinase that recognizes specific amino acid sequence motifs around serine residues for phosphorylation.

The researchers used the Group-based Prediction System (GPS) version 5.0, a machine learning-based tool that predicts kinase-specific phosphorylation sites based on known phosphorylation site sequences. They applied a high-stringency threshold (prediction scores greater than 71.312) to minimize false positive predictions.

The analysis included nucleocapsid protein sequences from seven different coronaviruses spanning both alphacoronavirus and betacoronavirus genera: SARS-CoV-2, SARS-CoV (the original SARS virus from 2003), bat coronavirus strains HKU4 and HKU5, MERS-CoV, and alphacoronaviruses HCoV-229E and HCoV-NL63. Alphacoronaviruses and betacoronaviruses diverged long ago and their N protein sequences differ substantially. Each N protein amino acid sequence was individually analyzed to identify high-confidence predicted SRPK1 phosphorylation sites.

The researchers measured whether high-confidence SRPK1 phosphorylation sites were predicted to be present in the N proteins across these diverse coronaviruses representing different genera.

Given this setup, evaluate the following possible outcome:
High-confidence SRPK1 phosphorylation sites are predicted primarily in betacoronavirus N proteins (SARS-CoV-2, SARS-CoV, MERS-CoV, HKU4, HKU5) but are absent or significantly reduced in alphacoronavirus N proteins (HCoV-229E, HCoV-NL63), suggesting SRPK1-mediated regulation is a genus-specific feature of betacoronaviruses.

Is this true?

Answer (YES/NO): NO